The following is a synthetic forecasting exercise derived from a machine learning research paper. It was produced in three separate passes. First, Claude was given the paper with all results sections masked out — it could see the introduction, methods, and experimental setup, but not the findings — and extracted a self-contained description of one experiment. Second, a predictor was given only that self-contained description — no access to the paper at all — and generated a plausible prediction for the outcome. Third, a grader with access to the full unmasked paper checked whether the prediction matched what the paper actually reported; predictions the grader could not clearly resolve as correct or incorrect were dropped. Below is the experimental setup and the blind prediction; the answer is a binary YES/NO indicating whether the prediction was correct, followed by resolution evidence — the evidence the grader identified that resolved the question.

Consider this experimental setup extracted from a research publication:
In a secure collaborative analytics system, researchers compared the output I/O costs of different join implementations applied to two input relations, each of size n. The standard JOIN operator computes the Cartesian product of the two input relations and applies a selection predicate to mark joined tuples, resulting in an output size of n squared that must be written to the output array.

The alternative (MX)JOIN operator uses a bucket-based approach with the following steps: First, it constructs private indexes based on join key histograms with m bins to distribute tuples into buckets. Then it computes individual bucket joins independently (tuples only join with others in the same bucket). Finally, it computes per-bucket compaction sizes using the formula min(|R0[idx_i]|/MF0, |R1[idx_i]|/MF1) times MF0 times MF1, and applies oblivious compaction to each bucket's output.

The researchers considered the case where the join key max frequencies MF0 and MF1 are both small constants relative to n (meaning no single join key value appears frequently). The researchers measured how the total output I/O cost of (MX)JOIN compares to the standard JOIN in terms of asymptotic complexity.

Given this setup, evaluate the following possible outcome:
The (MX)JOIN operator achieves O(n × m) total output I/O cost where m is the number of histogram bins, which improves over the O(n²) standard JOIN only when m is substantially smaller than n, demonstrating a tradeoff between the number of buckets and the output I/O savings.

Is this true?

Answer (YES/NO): NO